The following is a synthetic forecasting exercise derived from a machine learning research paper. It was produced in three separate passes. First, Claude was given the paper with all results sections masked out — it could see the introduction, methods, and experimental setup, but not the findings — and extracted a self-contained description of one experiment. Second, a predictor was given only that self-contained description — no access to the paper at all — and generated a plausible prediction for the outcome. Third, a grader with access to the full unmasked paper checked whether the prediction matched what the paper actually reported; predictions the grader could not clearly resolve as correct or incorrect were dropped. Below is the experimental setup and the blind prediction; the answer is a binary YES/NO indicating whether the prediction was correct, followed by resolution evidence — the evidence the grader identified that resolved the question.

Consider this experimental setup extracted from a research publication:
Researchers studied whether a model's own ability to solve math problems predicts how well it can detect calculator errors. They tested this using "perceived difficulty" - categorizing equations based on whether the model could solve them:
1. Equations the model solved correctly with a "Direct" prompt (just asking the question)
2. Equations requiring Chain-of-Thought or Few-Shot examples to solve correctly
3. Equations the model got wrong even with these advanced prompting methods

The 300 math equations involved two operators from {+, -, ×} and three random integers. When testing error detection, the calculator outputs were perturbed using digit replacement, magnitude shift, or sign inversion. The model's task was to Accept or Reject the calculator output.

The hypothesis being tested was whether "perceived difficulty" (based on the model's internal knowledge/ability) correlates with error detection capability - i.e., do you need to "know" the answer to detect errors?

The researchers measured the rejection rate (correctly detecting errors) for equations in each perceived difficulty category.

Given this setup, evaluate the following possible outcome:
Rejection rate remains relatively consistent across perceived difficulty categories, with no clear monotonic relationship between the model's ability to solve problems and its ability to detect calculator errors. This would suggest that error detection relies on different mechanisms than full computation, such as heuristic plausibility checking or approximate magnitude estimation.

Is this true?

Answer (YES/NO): NO